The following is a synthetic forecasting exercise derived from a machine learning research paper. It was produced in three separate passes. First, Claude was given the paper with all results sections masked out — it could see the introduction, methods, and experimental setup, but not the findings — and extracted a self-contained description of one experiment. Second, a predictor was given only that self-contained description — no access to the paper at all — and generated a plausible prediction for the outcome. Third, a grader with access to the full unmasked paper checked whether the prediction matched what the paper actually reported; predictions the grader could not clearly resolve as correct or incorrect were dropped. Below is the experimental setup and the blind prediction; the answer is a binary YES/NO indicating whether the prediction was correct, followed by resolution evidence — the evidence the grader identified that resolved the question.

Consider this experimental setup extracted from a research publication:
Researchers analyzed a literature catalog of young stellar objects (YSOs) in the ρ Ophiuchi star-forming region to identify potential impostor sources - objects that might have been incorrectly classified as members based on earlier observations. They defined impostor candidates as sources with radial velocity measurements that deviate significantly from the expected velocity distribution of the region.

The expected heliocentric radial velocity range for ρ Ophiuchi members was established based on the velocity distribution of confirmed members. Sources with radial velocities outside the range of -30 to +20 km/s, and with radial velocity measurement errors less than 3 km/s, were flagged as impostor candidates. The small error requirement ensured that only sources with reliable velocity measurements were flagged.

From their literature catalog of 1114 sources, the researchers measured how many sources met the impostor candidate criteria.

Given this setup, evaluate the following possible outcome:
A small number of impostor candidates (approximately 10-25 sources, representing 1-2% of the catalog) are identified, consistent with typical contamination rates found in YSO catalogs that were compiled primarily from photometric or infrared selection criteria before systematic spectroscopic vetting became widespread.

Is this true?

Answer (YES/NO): YES